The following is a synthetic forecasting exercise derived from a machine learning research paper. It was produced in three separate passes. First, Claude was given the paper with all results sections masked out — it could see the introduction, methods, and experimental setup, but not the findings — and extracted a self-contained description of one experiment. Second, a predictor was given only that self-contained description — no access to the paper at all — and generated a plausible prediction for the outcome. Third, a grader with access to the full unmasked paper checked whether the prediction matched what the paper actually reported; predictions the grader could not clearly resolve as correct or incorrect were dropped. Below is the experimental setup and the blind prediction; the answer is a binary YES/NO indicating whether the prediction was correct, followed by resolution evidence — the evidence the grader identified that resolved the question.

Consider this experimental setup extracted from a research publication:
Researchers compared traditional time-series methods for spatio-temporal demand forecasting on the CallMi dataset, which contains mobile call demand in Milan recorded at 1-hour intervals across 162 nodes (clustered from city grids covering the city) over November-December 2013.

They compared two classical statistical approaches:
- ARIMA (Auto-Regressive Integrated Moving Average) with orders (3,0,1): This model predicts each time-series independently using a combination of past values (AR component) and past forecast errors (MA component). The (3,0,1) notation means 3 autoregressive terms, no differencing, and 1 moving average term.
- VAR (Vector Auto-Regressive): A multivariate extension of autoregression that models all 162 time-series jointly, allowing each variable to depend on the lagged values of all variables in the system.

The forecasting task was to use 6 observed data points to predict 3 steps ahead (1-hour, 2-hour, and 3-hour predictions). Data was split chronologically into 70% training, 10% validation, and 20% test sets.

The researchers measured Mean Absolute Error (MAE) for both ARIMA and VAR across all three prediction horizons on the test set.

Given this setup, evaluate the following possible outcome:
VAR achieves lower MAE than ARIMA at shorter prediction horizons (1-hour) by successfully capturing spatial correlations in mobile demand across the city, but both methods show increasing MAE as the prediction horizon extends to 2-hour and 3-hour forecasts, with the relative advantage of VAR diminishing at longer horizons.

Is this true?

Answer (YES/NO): NO